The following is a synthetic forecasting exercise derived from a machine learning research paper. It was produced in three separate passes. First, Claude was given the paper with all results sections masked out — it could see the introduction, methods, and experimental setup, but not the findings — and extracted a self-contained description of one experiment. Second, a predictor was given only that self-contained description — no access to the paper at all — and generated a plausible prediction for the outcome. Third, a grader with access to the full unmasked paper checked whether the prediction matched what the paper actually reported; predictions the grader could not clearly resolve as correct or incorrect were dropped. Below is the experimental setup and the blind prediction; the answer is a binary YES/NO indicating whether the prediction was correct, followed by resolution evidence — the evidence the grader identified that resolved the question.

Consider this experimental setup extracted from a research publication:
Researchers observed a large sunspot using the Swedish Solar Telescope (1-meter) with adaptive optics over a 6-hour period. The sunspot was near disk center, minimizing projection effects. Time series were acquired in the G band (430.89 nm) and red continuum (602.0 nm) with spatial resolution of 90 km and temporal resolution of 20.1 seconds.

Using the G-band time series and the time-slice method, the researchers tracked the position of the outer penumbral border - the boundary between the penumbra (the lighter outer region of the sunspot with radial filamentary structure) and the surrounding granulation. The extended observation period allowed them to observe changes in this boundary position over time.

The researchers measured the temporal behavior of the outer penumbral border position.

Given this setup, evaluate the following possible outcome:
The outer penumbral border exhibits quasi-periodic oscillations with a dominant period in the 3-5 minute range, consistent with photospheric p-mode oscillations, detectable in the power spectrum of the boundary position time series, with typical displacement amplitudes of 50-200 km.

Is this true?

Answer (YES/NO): NO